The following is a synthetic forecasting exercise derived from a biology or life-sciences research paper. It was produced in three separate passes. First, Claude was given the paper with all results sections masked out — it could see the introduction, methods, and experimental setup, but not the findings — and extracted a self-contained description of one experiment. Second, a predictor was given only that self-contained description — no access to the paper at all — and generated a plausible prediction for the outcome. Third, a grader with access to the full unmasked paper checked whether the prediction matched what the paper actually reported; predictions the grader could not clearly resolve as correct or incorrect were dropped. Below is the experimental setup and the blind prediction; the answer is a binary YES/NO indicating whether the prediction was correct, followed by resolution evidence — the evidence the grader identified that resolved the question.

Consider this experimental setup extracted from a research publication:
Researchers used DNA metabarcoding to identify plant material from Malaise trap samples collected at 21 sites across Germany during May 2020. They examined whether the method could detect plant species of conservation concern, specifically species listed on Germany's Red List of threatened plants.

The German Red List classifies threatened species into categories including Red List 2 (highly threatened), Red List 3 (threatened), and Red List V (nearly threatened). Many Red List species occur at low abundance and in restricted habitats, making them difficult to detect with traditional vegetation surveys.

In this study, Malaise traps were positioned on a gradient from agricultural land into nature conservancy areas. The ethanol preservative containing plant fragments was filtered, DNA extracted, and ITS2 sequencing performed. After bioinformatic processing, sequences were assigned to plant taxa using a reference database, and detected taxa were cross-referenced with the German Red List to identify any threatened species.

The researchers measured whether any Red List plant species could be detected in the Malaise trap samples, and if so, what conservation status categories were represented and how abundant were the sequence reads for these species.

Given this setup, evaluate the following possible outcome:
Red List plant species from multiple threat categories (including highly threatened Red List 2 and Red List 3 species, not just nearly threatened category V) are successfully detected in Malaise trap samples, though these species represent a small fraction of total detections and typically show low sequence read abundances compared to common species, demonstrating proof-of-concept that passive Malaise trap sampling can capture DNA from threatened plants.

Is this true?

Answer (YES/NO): YES